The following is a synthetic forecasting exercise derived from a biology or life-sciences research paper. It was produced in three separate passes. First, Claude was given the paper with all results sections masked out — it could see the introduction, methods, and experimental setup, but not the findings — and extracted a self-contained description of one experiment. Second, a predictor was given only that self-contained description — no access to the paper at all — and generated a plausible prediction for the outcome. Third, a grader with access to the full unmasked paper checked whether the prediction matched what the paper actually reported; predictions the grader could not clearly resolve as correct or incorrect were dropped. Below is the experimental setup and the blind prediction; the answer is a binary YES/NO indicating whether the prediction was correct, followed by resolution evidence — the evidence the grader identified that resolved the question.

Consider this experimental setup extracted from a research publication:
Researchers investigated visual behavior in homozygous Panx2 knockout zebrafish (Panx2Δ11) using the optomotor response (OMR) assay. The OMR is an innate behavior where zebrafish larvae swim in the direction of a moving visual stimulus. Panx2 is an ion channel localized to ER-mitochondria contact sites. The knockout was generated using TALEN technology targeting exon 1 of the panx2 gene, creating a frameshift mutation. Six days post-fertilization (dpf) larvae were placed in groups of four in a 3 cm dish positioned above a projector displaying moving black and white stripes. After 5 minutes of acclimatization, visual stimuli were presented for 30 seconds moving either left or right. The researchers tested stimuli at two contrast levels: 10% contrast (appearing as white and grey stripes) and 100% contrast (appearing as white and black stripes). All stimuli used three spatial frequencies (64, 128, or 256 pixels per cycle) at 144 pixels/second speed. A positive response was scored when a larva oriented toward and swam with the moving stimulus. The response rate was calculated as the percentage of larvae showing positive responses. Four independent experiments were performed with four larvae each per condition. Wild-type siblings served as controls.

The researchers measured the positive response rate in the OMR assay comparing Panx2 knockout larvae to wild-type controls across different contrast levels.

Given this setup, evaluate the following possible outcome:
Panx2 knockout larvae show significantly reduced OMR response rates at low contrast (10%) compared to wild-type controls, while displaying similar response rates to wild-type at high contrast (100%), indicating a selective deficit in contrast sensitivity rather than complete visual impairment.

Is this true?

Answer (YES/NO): NO